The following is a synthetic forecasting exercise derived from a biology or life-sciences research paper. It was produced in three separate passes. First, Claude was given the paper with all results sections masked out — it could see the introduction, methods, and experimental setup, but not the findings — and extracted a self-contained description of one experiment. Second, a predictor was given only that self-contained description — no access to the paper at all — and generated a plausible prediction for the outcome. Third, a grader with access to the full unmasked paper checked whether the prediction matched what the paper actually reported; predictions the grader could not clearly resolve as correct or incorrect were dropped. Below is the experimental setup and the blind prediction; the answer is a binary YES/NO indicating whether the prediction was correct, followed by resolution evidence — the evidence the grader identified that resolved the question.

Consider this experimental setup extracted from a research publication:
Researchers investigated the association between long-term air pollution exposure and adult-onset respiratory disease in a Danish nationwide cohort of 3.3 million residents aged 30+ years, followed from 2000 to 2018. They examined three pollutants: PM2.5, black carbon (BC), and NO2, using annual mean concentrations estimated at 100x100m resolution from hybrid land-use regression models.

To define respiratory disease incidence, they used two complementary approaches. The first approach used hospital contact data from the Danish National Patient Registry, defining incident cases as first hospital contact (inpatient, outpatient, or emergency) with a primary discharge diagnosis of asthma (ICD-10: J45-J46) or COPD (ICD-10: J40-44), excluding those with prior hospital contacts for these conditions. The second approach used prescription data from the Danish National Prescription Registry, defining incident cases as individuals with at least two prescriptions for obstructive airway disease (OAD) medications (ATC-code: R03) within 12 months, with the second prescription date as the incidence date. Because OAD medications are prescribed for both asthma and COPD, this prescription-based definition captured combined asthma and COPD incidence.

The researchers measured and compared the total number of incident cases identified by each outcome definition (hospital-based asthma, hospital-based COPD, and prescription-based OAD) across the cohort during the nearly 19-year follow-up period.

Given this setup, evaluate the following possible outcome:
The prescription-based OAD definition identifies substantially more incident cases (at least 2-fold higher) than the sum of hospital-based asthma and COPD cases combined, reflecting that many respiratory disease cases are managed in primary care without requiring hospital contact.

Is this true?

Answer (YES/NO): NO